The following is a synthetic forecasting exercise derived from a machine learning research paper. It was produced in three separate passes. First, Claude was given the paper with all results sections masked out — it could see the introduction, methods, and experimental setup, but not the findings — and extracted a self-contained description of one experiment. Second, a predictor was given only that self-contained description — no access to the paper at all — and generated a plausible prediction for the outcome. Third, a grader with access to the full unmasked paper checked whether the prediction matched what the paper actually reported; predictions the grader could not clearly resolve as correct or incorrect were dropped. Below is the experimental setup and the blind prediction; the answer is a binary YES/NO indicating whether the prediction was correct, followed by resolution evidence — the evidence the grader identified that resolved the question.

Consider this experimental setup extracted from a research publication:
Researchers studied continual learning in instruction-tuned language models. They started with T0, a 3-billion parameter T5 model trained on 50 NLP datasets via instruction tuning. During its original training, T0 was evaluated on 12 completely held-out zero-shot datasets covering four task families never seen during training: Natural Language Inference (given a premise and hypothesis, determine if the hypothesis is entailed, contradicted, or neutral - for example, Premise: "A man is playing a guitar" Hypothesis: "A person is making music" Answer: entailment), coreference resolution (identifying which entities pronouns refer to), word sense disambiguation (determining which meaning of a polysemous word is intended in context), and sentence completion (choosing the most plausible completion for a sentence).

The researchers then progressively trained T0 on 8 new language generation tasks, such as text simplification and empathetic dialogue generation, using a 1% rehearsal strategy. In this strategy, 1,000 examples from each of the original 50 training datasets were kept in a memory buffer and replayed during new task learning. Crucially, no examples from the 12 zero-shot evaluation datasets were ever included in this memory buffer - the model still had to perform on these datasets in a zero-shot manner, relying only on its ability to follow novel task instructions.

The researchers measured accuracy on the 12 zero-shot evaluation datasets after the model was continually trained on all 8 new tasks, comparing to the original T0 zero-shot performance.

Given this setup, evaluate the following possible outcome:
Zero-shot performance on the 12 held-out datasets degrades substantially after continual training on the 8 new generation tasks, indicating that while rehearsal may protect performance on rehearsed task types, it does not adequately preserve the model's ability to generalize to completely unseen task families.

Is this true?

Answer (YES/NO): NO